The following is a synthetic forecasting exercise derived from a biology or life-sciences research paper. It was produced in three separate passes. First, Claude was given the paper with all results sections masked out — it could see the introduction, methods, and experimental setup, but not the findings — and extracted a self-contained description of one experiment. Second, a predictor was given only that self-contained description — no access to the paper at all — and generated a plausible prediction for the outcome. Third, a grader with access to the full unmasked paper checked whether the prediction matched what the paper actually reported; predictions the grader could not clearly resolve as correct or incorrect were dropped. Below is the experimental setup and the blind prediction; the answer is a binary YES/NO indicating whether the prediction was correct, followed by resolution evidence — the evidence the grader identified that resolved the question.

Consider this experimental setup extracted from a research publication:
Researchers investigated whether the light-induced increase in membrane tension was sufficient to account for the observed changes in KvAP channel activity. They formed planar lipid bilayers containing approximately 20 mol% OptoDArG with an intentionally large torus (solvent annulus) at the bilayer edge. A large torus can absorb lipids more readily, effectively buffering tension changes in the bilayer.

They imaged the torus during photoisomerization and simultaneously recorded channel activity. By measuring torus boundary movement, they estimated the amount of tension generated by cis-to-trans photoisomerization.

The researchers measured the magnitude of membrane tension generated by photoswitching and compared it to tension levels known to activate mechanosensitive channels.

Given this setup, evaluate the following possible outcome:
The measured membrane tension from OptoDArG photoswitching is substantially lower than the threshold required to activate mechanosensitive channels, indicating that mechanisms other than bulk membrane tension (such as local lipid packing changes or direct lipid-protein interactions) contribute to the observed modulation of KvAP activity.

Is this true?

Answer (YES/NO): YES